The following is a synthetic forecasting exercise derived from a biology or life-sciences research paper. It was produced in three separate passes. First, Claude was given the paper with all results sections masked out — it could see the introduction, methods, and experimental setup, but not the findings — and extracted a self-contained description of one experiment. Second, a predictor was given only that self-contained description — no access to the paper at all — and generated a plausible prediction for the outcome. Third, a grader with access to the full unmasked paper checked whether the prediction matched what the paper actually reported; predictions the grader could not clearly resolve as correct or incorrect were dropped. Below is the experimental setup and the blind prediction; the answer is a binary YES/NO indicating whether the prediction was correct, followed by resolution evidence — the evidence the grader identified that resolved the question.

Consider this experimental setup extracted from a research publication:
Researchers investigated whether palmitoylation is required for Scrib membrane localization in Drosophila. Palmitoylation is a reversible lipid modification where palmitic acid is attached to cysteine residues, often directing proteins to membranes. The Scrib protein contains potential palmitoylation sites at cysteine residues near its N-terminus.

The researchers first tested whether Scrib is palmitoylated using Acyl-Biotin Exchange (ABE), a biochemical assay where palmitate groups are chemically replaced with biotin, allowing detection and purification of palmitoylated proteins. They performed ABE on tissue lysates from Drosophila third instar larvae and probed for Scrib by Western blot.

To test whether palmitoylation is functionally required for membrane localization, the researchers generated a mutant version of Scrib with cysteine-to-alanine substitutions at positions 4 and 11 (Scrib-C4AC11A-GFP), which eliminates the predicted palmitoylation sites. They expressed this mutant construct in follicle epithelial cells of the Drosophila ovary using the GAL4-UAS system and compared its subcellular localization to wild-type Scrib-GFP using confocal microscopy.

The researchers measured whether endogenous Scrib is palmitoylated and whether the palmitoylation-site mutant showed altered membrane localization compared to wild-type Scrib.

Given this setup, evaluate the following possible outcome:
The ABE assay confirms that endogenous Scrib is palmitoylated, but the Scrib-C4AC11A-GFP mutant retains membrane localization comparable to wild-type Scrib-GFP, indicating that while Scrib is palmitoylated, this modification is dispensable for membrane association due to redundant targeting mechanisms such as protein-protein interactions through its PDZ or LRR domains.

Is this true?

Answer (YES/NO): NO